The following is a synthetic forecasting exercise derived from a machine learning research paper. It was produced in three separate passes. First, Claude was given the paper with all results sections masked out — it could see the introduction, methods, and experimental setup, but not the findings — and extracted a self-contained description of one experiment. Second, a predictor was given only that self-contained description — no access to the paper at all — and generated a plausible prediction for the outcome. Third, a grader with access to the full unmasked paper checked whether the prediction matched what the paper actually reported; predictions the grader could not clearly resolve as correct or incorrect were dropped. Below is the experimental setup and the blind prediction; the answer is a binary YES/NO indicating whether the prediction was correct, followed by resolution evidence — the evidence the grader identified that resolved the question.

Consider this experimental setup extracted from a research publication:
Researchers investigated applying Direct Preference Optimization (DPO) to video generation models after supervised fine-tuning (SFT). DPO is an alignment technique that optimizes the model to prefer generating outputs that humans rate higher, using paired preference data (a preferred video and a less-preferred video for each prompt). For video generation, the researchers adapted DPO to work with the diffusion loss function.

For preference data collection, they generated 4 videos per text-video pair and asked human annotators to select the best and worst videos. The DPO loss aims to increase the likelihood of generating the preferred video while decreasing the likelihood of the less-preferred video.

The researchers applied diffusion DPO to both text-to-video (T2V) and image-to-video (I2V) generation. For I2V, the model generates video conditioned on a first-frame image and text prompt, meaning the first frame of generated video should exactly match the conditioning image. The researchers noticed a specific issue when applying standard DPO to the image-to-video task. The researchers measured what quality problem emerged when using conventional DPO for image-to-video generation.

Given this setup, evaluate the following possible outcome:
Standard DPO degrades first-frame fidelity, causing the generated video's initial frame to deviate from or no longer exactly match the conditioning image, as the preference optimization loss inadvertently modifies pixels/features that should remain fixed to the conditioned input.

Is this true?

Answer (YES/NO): YES